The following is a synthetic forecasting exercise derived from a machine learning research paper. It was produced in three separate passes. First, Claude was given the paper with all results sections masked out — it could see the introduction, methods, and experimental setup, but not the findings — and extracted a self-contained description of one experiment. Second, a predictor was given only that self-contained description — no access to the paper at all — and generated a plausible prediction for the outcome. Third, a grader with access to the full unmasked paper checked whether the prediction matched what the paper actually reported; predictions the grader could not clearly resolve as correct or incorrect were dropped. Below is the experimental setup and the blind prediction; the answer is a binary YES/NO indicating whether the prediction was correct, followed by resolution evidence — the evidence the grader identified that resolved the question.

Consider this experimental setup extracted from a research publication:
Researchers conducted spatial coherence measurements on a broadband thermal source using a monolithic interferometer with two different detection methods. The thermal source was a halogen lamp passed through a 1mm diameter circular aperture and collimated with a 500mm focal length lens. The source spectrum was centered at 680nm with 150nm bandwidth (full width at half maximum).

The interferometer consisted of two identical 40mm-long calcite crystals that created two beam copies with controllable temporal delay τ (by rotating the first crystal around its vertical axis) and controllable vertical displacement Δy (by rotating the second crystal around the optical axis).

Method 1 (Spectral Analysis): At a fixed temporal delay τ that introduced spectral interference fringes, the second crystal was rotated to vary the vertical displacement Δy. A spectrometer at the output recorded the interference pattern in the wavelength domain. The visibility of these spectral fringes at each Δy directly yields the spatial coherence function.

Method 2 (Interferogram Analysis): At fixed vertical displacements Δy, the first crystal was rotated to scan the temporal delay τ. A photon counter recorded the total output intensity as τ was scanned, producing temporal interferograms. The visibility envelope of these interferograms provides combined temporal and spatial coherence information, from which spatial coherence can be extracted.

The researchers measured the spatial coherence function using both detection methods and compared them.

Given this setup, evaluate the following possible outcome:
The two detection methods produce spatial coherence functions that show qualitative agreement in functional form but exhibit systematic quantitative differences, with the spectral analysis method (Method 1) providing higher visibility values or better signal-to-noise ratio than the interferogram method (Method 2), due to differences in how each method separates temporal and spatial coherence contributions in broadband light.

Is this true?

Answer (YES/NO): NO